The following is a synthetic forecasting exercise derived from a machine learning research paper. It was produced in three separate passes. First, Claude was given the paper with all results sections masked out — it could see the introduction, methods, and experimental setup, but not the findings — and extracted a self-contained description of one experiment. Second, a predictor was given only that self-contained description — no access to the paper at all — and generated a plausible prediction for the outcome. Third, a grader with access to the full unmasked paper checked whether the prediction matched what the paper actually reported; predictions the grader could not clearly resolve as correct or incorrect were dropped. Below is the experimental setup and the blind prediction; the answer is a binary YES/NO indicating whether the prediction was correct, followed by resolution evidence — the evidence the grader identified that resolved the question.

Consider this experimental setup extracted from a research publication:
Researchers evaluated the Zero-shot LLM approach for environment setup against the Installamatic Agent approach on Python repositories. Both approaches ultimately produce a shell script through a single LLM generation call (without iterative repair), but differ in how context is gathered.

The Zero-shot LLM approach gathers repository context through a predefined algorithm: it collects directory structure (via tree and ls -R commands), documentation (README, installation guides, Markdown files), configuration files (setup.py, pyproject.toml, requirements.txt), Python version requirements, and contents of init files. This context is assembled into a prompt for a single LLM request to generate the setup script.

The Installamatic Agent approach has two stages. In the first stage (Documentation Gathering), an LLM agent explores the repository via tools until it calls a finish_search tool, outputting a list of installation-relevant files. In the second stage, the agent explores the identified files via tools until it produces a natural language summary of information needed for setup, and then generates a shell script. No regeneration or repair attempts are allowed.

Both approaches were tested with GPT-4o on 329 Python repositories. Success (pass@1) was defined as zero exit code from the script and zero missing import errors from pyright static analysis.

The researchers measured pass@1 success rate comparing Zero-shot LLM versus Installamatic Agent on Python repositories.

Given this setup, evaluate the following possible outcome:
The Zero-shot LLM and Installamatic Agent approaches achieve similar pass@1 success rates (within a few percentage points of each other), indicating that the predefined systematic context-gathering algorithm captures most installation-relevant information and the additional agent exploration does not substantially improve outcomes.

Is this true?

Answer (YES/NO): YES